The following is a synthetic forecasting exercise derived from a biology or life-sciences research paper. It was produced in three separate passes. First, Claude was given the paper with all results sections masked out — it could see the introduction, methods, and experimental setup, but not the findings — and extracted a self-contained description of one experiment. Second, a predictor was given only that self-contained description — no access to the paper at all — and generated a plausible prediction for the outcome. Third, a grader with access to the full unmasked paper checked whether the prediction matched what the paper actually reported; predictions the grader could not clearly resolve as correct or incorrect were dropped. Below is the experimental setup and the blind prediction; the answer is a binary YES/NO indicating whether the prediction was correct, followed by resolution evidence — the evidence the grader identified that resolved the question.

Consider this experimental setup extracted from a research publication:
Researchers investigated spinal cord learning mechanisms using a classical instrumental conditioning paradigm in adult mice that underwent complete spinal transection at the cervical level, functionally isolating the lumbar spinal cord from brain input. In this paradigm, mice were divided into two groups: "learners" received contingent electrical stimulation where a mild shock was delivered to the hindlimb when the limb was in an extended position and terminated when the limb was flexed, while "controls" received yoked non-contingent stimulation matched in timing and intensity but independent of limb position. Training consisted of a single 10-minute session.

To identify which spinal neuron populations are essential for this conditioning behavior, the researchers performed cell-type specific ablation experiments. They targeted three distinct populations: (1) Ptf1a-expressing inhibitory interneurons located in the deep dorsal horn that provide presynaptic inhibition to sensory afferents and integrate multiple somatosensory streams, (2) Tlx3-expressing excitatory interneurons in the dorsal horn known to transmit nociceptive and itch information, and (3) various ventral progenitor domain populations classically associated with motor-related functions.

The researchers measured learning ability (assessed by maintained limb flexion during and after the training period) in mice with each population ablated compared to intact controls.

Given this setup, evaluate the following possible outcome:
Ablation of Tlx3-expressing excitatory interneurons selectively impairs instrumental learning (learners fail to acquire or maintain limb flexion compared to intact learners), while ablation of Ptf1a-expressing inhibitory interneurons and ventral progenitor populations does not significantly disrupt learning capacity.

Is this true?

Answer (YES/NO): NO